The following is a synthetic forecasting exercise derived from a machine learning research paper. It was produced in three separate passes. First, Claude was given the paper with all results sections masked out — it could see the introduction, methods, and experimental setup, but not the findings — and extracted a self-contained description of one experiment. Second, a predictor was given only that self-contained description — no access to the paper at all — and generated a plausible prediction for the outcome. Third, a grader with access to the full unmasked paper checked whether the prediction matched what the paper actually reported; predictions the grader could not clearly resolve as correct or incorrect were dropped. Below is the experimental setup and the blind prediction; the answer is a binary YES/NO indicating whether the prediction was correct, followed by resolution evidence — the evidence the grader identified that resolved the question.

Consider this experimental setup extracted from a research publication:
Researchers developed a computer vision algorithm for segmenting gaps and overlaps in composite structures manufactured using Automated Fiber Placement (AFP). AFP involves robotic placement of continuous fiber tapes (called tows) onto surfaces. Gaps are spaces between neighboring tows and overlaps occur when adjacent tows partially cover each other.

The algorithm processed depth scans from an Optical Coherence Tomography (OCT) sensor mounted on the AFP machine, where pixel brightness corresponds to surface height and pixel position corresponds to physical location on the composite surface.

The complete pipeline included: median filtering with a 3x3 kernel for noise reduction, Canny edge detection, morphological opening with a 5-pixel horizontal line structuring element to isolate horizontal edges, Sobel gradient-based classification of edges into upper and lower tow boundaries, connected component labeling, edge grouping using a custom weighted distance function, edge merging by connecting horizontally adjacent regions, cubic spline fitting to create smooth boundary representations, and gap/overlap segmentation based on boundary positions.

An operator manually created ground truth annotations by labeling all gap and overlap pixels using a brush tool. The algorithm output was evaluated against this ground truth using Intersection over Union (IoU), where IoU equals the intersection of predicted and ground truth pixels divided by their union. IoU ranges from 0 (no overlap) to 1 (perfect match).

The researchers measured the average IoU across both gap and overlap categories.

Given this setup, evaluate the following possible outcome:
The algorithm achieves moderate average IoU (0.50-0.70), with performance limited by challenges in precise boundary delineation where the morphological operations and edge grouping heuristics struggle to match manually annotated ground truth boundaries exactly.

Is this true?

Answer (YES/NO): NO